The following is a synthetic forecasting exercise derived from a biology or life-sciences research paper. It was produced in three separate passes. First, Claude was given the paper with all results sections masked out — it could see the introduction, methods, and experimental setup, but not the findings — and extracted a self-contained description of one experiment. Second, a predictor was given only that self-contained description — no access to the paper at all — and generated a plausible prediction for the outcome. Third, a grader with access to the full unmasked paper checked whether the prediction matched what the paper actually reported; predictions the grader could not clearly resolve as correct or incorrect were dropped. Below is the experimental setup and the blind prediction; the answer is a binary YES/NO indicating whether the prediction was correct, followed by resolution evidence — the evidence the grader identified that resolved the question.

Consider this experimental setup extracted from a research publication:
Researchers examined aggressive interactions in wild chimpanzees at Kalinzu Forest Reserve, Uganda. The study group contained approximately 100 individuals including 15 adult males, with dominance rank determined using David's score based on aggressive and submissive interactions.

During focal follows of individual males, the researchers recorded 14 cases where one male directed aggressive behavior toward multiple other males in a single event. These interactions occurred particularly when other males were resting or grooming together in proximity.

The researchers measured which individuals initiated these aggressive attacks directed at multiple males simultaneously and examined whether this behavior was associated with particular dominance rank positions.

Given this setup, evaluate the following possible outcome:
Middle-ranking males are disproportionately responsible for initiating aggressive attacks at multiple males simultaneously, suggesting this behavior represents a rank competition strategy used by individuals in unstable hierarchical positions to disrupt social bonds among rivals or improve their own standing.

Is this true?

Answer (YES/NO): NO